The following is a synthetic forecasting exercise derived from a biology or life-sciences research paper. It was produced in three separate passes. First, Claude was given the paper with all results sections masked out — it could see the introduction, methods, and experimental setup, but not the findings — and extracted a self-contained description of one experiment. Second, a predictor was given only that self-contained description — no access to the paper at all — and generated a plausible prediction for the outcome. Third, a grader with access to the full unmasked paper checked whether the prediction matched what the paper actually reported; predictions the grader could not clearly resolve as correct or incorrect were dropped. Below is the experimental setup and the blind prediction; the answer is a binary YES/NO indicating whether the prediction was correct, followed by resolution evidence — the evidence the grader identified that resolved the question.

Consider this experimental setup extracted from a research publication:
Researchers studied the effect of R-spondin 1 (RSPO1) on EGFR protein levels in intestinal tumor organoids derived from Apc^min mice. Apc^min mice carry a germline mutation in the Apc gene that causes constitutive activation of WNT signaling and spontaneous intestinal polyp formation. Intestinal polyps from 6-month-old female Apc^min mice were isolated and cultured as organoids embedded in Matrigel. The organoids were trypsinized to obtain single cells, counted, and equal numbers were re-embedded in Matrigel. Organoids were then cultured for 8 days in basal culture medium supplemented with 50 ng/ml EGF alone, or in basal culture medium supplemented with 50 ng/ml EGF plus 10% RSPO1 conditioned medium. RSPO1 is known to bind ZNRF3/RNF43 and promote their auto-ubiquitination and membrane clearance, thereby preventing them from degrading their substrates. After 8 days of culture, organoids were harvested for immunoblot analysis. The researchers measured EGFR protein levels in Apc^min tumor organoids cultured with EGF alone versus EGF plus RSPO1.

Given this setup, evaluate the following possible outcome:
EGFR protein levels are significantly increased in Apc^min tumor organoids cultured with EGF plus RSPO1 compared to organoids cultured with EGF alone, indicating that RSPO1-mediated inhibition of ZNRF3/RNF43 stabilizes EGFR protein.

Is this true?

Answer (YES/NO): YES